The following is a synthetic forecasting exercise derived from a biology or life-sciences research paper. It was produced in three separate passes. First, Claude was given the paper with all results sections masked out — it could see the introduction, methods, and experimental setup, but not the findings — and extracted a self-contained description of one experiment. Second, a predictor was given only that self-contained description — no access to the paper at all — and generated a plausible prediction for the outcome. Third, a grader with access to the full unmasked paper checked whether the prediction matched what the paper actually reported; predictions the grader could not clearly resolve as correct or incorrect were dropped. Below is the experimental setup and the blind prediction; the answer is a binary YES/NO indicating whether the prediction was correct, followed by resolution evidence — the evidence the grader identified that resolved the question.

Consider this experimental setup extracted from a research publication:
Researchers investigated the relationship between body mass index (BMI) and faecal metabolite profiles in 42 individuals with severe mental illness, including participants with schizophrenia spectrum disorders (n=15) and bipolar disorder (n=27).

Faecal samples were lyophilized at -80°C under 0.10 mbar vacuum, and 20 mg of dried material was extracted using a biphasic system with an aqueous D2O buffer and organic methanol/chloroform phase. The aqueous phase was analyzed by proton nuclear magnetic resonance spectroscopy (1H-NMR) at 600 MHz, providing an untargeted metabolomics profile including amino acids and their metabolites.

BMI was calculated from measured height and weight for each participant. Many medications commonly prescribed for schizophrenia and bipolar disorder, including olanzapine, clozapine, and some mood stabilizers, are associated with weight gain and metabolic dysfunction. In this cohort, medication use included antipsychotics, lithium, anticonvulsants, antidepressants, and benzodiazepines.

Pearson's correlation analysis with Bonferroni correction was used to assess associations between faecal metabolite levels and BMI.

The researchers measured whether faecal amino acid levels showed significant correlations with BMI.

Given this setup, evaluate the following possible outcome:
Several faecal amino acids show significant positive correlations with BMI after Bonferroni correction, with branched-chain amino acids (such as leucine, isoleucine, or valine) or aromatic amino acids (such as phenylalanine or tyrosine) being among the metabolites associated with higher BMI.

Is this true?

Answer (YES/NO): NO